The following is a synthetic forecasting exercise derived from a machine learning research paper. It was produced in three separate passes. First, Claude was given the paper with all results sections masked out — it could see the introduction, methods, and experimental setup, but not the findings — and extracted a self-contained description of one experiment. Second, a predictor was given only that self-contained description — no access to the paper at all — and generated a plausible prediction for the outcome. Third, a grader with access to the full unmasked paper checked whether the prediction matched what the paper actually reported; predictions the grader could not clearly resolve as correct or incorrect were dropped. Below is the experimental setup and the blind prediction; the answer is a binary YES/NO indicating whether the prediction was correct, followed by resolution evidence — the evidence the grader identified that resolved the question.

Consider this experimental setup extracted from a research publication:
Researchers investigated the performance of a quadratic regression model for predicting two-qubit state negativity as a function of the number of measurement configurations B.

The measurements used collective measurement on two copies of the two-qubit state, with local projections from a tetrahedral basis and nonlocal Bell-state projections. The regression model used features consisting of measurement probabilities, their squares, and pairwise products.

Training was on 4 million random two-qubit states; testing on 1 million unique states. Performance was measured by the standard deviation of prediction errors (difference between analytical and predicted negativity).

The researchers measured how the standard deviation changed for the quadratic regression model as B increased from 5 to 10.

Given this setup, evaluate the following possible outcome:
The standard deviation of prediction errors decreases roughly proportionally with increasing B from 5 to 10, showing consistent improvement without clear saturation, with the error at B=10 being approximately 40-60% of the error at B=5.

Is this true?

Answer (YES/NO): NO